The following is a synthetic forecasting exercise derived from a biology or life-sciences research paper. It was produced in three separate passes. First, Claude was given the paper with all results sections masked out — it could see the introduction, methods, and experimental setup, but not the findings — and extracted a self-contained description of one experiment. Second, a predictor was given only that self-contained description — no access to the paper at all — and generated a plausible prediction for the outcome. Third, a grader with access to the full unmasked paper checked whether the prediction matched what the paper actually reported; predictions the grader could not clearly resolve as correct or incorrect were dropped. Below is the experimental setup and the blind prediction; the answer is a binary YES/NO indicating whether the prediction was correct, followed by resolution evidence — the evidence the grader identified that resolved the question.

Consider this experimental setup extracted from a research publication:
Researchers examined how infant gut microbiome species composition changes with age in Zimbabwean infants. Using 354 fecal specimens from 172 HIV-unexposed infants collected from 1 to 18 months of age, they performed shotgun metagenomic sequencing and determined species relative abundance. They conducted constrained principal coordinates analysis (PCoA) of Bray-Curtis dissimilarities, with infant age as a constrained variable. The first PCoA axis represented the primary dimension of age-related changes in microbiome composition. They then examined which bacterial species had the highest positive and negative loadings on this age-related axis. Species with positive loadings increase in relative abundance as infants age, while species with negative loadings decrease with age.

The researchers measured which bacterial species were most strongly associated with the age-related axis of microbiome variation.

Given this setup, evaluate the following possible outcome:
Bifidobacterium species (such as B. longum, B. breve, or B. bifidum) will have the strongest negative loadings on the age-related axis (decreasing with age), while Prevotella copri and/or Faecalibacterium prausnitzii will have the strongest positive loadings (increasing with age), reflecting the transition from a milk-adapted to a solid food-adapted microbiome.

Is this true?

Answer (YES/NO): YES